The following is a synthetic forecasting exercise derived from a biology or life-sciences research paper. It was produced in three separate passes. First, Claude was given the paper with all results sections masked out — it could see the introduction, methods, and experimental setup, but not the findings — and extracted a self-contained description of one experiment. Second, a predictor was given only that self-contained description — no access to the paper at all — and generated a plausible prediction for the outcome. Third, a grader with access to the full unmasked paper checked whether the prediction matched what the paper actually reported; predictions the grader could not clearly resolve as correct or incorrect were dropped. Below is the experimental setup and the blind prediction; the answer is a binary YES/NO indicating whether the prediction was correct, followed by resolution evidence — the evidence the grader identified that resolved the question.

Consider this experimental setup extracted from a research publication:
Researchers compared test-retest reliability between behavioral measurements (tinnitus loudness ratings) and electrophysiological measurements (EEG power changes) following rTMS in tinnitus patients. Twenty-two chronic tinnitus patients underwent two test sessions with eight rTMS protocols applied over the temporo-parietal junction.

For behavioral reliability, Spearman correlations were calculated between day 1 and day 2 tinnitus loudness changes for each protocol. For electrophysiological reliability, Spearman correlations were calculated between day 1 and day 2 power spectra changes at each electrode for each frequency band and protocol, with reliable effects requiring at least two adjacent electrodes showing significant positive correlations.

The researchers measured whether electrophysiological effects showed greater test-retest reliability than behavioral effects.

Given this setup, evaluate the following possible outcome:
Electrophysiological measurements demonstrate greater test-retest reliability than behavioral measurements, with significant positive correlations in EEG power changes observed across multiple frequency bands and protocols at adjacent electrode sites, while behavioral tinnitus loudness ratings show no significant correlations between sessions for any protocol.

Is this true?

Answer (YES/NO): NO